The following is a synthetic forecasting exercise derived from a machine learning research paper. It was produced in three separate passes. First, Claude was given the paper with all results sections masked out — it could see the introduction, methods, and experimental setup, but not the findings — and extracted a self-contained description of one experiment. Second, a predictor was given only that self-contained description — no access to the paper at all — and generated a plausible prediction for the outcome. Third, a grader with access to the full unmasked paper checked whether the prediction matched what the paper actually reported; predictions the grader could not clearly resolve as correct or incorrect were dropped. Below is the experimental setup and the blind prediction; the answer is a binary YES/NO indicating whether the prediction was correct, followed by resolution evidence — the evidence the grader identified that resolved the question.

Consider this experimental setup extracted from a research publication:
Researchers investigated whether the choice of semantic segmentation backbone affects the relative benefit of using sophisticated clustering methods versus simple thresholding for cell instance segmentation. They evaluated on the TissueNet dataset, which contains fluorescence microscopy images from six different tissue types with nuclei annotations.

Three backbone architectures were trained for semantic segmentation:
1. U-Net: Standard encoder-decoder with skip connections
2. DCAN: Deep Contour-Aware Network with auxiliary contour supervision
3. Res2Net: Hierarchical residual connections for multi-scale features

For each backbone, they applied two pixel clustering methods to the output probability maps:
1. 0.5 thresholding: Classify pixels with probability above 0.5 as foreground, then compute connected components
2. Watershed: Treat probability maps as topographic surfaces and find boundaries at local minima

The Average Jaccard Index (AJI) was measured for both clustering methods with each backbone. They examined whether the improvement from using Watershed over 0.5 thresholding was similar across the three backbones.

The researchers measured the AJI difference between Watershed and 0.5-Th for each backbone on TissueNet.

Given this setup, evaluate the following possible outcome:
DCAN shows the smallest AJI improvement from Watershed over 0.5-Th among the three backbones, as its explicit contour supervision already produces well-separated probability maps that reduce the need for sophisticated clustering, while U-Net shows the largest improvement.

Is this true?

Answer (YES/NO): NO